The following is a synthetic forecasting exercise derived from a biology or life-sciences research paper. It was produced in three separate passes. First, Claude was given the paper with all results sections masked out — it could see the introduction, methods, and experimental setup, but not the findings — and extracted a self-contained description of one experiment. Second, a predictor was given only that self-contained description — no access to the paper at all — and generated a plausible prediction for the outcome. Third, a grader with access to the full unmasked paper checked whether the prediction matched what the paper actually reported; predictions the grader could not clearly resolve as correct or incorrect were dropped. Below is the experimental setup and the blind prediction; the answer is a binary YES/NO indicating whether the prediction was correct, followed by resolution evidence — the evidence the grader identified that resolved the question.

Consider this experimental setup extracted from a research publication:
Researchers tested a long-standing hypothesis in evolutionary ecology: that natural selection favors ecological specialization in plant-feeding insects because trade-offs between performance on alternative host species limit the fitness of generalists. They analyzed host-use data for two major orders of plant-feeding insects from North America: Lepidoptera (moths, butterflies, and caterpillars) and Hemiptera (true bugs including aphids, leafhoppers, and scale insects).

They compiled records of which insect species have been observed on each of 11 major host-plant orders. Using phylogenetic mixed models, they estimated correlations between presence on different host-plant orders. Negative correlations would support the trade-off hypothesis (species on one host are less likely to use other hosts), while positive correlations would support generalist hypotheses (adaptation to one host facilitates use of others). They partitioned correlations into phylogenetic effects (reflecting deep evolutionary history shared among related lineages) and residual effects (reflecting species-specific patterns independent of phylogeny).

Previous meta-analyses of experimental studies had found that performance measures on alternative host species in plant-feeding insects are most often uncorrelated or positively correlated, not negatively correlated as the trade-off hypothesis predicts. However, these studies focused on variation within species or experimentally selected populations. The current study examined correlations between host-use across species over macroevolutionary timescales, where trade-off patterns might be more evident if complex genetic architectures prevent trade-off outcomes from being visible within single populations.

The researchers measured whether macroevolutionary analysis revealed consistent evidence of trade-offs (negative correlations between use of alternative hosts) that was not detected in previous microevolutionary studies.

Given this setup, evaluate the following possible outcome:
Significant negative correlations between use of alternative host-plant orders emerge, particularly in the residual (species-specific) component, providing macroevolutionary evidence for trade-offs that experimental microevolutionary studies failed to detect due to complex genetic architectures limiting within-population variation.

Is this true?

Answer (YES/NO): NO